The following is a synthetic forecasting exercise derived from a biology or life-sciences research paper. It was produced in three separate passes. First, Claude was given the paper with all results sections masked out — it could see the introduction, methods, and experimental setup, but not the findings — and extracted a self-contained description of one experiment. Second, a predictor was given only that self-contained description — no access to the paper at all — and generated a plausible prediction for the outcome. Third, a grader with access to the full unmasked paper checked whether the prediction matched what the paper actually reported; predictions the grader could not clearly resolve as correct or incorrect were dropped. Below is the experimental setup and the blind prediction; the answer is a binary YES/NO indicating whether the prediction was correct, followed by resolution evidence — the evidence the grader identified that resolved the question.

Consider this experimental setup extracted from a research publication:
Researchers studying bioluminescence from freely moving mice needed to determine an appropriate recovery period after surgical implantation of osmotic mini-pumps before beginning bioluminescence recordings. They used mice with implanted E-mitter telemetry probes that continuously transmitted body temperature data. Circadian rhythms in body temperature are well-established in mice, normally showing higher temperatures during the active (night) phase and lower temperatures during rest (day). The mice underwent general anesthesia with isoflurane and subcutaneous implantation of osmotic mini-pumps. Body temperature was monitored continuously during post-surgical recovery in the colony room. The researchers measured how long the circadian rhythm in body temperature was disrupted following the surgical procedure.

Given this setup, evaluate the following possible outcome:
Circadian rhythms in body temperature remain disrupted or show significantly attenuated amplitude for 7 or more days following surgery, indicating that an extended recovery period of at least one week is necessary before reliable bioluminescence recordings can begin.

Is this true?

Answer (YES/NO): NO